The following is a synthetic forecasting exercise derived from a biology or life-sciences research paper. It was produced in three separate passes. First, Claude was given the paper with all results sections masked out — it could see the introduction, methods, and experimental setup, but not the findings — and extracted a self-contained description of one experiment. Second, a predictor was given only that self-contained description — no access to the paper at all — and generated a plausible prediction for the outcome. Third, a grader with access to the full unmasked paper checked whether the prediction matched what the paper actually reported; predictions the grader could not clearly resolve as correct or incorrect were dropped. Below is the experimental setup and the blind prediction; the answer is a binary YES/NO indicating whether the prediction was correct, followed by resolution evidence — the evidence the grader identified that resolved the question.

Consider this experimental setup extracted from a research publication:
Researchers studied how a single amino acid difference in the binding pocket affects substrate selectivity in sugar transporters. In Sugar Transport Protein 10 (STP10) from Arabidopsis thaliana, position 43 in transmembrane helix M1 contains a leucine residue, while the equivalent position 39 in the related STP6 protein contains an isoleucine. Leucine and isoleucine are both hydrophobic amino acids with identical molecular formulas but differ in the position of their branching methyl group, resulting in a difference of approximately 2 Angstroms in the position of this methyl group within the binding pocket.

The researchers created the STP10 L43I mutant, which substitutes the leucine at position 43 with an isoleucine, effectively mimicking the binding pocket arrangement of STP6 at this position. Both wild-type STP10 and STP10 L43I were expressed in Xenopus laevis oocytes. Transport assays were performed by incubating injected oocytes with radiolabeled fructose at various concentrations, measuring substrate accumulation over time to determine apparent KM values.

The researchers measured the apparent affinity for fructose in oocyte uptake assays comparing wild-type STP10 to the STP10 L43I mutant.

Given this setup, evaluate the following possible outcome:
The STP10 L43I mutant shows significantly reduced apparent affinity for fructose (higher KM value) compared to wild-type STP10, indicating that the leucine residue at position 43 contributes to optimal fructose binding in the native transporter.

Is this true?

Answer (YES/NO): NO